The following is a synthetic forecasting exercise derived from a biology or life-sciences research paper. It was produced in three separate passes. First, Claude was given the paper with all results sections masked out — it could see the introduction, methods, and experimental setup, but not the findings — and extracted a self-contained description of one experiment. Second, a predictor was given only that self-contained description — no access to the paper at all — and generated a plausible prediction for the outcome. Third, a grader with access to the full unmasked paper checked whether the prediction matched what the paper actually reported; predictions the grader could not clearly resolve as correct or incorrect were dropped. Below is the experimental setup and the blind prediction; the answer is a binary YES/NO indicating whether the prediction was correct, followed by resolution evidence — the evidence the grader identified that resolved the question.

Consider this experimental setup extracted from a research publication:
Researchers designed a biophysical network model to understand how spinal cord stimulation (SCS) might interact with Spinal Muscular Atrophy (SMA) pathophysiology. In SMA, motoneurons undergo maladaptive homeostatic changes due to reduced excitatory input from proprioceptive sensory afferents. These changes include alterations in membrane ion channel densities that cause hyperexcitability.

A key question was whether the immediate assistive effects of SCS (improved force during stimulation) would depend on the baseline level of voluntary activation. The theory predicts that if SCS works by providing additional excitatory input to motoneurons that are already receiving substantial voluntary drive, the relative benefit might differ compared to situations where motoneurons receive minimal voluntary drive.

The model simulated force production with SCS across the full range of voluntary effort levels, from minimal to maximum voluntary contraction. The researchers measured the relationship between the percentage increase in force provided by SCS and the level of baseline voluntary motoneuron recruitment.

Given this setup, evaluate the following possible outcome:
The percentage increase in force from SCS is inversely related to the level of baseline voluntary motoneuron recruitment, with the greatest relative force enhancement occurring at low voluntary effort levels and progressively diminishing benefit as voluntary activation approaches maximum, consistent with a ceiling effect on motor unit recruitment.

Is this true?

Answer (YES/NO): YES